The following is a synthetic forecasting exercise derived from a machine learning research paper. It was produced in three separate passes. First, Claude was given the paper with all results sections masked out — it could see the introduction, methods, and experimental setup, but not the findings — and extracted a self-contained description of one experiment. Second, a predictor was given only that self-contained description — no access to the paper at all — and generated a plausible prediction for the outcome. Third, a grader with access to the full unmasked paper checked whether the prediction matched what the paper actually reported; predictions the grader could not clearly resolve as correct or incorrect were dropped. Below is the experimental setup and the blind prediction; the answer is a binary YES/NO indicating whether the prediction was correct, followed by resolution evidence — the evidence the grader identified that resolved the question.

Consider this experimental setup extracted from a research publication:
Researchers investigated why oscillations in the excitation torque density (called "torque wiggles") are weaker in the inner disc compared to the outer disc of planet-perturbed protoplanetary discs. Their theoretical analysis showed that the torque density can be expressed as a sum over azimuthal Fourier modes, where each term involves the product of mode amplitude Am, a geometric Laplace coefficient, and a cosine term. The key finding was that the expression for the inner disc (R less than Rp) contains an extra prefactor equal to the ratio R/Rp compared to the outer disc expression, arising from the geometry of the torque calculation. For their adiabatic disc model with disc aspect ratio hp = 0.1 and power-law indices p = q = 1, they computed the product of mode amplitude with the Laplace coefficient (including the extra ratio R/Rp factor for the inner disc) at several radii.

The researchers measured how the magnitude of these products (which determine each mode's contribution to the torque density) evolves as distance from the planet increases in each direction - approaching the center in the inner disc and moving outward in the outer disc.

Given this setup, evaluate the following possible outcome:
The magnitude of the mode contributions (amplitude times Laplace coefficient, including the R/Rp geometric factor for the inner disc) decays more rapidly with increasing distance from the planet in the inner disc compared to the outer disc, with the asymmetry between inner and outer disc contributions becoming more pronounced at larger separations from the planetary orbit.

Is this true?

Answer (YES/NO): YES